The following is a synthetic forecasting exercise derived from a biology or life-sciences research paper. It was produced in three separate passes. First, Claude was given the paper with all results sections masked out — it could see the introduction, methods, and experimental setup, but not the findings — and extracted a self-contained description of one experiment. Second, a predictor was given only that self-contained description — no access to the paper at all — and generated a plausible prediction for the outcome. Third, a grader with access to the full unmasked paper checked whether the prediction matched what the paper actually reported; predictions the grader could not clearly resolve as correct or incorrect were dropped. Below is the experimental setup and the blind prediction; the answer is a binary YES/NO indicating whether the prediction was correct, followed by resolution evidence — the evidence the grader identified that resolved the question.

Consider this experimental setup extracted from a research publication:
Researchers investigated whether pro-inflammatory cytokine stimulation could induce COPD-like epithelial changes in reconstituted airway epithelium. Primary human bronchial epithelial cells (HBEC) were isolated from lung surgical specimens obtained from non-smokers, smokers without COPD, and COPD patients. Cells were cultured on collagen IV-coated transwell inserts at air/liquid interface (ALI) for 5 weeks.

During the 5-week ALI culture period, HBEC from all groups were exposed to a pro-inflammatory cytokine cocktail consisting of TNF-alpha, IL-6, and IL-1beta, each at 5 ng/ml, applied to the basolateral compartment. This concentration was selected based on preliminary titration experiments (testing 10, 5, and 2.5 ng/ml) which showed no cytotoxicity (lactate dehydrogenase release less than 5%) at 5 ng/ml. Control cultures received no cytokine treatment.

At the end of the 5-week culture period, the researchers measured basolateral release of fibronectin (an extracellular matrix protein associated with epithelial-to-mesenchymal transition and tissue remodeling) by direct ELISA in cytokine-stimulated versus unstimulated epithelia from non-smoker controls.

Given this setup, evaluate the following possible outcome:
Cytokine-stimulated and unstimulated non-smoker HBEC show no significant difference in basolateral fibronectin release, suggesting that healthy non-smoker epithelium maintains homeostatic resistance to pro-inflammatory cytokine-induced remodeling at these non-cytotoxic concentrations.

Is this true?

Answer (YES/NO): YES